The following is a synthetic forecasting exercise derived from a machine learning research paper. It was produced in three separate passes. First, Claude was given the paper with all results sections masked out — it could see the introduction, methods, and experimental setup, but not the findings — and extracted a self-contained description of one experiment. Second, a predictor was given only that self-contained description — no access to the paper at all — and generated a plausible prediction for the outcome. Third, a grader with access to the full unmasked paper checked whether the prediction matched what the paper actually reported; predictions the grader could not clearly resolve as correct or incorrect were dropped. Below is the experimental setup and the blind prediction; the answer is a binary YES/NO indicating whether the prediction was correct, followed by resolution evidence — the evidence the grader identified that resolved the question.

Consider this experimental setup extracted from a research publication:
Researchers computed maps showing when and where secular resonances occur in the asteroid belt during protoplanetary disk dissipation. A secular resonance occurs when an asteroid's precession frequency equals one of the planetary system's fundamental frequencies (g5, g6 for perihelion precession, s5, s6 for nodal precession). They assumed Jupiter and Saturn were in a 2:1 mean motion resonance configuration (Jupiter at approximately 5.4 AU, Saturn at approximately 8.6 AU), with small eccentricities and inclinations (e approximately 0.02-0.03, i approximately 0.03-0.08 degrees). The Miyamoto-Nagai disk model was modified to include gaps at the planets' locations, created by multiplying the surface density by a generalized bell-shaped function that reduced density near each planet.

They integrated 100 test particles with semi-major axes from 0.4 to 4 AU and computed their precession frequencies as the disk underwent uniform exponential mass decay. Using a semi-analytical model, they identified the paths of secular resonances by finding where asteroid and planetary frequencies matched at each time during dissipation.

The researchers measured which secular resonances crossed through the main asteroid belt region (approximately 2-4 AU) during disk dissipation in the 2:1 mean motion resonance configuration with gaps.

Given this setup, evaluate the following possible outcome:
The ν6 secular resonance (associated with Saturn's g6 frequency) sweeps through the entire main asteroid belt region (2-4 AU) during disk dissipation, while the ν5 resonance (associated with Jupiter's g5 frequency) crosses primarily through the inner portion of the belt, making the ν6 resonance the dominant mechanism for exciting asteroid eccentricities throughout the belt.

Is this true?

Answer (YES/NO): NO